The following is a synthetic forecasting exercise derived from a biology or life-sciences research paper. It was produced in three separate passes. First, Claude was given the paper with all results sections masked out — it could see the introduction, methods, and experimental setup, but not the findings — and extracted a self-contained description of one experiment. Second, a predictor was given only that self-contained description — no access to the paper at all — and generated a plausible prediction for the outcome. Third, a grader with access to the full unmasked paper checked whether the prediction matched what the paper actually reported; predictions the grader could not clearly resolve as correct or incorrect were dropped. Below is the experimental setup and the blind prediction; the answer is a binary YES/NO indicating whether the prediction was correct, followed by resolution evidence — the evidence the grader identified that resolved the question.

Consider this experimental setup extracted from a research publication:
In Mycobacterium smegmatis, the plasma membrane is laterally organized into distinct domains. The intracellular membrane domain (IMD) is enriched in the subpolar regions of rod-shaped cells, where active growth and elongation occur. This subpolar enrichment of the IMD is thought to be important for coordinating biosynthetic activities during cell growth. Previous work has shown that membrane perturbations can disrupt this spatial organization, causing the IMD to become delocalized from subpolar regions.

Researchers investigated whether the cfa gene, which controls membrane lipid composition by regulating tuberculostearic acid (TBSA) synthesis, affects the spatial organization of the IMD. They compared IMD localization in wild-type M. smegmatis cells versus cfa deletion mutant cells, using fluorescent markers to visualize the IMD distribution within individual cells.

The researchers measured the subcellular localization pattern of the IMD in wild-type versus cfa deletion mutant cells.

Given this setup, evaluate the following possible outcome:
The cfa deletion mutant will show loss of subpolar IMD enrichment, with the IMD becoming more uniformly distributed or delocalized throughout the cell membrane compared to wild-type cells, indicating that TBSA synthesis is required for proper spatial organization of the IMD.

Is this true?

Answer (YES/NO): NO